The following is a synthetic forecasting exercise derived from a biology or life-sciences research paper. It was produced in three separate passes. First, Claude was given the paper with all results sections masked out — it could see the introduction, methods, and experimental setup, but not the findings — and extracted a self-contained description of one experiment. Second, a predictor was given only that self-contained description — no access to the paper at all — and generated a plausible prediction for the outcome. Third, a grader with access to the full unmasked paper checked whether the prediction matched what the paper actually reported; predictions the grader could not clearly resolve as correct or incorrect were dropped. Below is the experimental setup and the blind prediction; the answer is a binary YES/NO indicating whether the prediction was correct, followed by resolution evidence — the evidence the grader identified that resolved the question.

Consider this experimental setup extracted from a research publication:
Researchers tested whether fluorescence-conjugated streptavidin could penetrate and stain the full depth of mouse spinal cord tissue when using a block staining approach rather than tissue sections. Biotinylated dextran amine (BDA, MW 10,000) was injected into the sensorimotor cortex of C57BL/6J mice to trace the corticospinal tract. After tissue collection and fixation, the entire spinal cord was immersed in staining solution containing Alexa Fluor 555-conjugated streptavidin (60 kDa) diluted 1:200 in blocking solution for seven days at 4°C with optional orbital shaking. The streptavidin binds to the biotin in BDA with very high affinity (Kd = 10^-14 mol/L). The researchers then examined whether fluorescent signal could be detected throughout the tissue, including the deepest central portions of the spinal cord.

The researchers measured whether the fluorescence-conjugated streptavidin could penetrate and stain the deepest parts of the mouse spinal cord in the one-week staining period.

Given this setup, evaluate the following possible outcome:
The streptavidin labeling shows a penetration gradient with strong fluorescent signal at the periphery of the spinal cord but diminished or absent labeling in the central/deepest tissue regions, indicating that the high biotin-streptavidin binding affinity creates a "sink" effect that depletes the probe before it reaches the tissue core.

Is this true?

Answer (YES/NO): NO